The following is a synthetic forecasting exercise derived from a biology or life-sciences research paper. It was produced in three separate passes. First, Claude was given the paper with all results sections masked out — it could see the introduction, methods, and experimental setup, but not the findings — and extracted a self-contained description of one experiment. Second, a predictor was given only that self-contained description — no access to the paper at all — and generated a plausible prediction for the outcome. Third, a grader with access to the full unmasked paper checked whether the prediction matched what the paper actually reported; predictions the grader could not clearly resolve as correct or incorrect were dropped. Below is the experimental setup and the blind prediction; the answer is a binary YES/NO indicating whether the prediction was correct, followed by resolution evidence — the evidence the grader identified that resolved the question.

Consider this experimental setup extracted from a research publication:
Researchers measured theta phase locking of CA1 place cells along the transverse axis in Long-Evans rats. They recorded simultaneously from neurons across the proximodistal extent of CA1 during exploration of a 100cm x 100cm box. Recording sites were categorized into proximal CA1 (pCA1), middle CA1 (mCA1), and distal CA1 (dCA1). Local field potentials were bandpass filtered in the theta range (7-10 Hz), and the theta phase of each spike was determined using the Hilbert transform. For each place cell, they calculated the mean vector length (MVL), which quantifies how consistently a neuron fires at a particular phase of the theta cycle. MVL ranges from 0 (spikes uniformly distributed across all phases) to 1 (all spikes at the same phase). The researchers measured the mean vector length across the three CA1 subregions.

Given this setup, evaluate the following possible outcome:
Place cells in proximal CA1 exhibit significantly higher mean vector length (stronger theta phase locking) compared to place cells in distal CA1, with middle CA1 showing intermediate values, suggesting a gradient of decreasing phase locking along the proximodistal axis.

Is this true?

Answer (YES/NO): YES